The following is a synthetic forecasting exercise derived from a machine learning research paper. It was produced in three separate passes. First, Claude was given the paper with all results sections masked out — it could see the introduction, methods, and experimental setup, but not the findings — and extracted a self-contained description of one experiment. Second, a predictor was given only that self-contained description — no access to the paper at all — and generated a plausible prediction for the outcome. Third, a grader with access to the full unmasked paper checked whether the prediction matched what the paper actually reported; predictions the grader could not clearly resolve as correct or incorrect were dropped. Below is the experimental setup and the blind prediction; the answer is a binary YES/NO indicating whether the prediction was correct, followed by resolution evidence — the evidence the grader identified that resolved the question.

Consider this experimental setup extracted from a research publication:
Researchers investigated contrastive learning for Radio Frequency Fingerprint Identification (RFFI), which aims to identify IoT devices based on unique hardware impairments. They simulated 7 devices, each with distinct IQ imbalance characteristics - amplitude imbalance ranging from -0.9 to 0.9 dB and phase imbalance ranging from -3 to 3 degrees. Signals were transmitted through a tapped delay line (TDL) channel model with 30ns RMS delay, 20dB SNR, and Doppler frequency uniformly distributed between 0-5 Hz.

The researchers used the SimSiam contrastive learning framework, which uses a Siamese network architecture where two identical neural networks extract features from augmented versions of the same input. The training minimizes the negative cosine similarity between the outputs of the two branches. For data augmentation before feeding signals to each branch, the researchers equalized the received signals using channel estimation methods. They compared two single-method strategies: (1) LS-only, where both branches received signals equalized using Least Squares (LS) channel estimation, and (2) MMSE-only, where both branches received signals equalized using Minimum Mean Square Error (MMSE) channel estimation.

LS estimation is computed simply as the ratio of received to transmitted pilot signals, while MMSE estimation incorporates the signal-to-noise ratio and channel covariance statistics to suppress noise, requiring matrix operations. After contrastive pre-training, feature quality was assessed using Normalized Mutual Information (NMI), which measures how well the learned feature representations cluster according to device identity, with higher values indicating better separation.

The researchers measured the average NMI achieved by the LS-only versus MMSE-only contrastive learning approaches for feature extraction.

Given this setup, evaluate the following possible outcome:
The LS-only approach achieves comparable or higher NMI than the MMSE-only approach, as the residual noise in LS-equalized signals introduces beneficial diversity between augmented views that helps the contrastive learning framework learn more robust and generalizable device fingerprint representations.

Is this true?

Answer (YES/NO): NO